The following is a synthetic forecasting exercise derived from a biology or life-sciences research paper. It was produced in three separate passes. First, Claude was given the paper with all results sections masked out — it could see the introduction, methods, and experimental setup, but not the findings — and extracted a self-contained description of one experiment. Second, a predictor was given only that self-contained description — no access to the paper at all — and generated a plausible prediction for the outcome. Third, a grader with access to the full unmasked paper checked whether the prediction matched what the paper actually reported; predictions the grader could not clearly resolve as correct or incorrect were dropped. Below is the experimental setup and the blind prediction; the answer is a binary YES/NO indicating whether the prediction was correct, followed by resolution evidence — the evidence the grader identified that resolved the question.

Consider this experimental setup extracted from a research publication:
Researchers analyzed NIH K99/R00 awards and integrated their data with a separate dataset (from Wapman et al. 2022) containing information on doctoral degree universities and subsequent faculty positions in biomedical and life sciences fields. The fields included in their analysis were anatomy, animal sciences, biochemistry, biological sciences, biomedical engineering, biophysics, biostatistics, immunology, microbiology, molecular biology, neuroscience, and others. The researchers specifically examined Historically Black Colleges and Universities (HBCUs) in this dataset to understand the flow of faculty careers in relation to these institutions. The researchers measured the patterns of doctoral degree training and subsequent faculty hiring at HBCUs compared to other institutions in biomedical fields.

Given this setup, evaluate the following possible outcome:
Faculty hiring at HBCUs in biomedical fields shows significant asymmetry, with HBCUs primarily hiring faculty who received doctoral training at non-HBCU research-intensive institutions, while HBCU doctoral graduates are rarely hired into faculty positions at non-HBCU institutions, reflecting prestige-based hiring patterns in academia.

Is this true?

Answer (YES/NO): NO